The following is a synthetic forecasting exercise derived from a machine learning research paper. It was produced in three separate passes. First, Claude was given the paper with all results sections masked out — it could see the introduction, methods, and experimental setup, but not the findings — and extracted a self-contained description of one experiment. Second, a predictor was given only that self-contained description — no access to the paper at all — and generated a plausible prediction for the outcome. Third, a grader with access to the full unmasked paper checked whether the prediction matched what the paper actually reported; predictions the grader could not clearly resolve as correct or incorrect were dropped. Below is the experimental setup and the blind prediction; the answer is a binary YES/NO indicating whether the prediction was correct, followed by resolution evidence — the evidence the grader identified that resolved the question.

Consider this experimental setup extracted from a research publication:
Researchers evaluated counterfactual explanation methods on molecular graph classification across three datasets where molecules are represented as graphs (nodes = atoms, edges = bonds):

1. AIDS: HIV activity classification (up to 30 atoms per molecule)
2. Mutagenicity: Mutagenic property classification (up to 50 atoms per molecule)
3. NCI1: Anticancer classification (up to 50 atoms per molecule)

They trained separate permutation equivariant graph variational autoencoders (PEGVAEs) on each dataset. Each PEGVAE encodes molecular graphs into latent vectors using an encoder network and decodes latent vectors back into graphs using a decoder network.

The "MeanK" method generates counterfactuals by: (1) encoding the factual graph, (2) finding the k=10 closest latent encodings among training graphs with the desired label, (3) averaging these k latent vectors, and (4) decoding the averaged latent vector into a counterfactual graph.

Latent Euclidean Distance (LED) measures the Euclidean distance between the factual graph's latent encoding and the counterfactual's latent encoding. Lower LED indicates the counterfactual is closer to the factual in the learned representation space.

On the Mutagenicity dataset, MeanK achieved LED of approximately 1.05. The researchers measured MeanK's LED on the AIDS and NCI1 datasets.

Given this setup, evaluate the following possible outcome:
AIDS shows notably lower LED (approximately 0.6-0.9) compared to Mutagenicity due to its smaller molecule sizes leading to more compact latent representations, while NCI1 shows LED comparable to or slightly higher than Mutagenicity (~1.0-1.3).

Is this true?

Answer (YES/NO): NO